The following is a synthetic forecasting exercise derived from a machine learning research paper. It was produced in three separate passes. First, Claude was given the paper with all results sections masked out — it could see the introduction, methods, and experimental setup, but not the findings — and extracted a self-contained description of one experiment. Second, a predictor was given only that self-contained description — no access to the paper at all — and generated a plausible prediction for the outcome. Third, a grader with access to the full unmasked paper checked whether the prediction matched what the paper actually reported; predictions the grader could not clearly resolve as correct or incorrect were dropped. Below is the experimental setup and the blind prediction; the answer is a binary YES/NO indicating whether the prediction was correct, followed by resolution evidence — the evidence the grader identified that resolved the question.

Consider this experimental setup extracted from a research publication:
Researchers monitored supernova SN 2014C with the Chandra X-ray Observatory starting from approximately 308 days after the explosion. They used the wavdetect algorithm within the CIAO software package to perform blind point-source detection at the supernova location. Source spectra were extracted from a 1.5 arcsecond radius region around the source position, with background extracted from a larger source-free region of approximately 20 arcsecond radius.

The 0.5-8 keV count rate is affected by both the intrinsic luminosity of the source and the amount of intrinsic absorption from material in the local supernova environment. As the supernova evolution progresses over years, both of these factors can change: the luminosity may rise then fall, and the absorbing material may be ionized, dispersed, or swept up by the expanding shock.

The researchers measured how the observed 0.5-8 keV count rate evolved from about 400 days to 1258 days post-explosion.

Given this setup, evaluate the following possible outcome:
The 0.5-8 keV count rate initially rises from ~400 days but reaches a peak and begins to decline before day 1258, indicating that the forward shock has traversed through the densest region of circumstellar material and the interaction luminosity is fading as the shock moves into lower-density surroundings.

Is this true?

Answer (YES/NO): NO